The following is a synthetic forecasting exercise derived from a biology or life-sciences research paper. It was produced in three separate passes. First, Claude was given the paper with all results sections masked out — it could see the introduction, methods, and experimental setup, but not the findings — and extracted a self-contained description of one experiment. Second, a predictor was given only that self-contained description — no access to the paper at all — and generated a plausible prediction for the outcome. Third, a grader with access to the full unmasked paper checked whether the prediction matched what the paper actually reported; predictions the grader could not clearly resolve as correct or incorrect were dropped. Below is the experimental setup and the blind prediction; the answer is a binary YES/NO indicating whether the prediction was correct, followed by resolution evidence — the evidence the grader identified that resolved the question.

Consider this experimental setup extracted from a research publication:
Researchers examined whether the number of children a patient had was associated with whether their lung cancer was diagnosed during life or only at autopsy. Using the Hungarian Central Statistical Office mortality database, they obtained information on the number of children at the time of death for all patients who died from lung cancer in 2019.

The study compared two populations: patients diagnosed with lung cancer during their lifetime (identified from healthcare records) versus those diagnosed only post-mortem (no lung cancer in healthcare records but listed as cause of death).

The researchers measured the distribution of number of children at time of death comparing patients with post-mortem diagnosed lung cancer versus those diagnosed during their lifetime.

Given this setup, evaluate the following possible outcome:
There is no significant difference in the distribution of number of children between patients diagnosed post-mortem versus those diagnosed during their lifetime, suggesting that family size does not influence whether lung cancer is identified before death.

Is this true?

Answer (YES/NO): NO